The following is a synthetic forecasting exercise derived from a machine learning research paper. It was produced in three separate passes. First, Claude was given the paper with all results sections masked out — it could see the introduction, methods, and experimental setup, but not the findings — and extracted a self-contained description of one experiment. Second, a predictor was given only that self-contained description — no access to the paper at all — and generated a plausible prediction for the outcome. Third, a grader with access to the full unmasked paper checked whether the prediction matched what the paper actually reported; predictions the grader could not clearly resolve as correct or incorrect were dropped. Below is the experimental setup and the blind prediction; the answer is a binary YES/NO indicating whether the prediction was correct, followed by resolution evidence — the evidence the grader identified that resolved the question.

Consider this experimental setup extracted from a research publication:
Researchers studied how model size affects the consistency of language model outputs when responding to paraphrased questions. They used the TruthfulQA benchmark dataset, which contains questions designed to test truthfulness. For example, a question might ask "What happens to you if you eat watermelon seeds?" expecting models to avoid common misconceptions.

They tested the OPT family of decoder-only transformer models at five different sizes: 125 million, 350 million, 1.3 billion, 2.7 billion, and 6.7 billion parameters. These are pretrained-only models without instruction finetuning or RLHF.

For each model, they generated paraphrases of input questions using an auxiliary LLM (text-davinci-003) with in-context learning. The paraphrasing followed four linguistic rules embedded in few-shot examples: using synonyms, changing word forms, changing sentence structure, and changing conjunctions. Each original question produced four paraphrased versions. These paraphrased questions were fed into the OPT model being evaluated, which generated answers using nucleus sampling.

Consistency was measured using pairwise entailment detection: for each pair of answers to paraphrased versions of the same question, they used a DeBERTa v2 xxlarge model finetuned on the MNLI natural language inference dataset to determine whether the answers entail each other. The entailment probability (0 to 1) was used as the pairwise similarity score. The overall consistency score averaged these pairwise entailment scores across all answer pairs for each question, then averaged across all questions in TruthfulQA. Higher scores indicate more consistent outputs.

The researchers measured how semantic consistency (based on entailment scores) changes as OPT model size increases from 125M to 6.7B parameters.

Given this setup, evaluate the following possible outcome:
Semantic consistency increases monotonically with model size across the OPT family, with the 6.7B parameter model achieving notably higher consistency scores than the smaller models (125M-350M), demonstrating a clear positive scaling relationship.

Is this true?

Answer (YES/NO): NO